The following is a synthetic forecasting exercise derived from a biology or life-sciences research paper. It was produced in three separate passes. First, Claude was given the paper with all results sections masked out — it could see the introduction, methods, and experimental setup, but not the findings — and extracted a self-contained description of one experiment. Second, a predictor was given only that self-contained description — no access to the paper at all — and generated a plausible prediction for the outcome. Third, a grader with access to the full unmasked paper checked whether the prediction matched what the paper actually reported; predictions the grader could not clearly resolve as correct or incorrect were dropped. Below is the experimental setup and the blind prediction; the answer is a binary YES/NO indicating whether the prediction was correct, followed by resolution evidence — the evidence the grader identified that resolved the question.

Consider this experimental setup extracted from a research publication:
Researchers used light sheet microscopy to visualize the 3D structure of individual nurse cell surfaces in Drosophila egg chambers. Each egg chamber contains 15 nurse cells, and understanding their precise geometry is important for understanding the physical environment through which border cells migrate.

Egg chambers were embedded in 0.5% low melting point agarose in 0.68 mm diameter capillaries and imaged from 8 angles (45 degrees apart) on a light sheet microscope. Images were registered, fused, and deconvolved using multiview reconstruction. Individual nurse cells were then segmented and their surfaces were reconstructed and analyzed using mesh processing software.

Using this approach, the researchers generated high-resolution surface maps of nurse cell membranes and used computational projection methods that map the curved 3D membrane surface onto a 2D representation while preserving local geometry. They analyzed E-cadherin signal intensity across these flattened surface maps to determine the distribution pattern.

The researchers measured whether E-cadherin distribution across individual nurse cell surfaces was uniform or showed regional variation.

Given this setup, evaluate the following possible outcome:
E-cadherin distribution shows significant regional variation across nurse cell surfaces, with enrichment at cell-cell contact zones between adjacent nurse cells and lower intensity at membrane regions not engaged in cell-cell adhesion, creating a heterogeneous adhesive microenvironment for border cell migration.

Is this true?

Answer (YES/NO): NO